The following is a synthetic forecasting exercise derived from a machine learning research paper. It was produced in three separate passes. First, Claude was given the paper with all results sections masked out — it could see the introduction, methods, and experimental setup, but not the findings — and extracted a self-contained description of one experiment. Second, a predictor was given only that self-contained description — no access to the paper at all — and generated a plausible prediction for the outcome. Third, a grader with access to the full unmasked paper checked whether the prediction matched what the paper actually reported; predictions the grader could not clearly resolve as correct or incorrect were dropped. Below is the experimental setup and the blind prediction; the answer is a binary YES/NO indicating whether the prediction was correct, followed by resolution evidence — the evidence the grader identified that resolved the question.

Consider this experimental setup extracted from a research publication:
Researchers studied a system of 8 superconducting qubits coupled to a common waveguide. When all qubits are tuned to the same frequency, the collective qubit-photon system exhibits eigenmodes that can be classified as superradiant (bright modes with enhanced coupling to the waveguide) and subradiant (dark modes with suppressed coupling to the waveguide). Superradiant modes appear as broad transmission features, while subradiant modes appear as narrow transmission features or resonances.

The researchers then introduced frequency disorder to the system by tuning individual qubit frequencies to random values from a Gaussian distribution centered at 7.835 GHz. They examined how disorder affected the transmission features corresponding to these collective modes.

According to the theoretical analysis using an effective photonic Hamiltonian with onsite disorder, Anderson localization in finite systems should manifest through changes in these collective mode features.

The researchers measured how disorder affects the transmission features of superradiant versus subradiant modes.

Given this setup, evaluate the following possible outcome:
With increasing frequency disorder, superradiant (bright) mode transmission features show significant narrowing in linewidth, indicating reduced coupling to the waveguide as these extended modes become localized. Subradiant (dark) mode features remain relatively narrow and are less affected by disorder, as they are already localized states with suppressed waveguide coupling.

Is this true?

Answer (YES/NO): NO